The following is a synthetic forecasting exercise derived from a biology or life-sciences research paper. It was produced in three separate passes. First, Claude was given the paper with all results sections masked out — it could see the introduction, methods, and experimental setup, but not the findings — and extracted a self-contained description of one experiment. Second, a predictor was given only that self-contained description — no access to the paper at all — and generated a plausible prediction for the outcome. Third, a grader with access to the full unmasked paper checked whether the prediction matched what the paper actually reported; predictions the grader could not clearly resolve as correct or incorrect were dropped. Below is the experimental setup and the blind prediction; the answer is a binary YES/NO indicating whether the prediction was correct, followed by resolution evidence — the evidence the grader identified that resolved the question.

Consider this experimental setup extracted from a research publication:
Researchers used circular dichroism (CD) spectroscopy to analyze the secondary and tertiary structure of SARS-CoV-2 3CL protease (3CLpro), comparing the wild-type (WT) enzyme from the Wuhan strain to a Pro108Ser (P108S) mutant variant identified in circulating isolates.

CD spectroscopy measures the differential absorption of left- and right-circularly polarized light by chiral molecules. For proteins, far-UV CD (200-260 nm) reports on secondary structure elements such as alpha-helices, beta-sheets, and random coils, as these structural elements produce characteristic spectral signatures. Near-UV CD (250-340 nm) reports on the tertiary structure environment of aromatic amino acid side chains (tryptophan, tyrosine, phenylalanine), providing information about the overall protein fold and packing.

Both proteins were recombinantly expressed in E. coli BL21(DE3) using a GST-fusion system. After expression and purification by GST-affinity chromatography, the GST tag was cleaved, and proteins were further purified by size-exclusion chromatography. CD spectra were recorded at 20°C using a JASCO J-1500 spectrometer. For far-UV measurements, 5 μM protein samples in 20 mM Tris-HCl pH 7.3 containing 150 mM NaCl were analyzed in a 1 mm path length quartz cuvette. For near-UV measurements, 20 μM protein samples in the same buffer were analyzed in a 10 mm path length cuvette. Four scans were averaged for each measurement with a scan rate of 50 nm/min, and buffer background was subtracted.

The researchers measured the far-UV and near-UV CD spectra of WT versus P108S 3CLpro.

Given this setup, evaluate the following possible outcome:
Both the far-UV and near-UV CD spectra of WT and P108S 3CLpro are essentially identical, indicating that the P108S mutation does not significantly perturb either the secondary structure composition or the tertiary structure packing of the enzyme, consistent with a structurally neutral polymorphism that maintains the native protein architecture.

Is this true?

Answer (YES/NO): YES